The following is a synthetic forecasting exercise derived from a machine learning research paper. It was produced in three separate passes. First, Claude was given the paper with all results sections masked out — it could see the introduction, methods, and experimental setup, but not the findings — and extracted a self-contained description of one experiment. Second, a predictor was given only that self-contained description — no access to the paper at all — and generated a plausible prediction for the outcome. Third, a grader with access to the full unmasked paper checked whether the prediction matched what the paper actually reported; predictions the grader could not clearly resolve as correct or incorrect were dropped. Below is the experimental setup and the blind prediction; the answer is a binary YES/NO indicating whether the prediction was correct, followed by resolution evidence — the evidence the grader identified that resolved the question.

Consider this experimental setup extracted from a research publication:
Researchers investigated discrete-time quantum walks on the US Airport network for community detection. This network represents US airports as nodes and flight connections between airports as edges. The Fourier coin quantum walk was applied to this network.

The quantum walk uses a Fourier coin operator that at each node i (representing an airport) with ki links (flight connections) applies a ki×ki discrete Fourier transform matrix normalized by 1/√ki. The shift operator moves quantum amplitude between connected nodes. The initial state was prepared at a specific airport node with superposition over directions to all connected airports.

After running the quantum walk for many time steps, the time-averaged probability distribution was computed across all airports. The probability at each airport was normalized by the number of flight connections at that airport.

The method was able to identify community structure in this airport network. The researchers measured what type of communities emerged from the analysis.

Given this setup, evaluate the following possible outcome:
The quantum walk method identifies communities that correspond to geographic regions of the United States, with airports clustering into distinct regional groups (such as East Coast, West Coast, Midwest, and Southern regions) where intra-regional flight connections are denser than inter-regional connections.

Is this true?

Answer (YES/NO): NO